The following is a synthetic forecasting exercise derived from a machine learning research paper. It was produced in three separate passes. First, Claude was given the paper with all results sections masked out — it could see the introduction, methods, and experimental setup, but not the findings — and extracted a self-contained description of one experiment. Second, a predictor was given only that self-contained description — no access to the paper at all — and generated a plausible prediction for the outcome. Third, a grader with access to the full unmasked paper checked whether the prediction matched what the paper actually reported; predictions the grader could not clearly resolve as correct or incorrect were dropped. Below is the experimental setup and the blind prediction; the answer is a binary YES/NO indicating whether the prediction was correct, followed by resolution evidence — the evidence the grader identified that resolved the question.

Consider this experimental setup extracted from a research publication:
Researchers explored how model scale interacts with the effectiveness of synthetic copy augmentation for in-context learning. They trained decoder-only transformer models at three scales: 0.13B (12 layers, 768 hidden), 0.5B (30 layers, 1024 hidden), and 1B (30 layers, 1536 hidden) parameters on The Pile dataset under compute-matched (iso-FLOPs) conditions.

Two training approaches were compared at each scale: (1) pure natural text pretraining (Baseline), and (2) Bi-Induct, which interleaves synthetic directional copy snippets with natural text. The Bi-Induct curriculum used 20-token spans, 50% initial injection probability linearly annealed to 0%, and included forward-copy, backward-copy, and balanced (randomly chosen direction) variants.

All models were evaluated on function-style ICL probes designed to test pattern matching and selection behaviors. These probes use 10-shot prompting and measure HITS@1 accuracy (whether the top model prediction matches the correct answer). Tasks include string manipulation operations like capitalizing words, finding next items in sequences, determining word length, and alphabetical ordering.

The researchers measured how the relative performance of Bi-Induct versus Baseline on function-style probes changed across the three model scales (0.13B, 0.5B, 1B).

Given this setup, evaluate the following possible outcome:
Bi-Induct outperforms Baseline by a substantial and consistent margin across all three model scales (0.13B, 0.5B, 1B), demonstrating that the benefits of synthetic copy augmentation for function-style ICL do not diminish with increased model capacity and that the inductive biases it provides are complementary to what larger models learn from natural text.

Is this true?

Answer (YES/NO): NO